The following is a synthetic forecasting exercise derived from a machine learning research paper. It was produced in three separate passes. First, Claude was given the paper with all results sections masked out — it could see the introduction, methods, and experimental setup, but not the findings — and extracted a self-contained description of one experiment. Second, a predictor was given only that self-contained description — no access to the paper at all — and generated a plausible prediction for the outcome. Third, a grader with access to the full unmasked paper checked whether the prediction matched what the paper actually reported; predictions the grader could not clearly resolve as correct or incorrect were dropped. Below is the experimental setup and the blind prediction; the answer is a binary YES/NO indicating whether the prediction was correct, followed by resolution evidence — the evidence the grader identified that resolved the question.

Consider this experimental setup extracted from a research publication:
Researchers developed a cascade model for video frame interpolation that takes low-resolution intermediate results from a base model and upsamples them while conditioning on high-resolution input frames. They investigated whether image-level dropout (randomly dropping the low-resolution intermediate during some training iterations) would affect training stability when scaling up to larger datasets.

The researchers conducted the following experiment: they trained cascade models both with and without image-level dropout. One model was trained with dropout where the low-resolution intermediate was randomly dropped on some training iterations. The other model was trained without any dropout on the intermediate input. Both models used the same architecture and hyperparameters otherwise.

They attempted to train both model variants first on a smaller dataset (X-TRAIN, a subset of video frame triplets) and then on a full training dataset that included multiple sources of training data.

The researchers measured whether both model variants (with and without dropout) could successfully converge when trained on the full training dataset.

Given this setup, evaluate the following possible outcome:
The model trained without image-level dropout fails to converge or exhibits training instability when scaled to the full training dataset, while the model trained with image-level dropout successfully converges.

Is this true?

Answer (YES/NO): YES